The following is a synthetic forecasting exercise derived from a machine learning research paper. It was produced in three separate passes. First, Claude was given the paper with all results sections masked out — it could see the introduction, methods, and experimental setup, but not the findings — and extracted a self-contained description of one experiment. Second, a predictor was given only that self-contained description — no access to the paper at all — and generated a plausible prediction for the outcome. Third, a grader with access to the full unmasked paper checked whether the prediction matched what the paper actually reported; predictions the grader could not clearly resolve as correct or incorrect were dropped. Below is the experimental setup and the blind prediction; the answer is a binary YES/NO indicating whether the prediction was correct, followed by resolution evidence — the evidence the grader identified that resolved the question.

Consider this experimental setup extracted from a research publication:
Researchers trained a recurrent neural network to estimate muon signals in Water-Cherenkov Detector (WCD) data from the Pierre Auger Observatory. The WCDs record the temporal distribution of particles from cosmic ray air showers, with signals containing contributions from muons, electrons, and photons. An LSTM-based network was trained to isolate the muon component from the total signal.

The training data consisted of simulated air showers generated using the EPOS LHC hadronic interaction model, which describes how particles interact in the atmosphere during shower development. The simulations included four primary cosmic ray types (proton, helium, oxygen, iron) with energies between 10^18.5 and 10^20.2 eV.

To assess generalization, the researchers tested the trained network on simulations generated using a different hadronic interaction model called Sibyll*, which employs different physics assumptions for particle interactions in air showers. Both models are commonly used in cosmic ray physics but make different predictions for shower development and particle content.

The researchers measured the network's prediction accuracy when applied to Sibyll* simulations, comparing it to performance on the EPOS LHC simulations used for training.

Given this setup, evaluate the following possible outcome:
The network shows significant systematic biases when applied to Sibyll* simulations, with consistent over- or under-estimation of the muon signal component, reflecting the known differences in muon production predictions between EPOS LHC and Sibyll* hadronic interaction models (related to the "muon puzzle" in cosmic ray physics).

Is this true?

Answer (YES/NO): NO